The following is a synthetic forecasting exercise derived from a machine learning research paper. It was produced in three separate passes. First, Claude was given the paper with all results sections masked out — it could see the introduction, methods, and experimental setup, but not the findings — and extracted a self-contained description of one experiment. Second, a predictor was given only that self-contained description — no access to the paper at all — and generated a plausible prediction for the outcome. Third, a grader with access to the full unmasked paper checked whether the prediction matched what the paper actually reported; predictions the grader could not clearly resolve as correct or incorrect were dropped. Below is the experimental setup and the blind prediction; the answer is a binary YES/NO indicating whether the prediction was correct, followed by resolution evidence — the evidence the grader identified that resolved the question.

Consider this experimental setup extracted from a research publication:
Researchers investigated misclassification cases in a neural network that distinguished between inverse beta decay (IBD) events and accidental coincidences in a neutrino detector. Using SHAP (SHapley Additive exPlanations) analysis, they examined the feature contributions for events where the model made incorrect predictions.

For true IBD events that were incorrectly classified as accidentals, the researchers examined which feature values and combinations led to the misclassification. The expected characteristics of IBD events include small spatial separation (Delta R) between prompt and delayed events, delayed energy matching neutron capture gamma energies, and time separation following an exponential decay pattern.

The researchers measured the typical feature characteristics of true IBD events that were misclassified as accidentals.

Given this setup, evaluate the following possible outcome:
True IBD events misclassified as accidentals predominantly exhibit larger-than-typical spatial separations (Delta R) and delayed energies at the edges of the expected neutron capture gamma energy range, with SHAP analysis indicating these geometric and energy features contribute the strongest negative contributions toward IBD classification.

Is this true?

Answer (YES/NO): NO